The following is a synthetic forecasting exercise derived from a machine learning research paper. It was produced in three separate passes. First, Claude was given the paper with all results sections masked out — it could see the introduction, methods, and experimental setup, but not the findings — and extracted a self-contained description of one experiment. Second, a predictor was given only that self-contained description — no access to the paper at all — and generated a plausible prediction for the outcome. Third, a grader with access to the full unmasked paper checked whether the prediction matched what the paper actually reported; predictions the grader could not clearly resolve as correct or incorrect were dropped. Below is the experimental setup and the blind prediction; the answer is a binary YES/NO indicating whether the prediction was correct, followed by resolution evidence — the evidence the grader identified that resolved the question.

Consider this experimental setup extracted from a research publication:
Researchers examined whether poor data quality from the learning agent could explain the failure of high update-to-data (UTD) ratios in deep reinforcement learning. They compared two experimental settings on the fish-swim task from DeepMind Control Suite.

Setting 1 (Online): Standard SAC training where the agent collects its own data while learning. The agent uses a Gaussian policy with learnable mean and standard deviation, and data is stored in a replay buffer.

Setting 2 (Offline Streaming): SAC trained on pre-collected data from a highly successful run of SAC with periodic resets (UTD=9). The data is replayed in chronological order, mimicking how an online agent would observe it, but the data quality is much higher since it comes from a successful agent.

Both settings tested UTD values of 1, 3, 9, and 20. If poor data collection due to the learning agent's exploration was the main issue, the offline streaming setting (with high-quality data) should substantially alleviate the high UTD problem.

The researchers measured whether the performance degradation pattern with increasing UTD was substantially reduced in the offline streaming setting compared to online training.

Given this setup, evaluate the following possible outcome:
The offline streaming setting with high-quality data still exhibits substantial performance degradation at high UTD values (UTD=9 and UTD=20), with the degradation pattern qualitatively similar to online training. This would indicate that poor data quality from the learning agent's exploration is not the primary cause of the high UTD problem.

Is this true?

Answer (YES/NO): YES